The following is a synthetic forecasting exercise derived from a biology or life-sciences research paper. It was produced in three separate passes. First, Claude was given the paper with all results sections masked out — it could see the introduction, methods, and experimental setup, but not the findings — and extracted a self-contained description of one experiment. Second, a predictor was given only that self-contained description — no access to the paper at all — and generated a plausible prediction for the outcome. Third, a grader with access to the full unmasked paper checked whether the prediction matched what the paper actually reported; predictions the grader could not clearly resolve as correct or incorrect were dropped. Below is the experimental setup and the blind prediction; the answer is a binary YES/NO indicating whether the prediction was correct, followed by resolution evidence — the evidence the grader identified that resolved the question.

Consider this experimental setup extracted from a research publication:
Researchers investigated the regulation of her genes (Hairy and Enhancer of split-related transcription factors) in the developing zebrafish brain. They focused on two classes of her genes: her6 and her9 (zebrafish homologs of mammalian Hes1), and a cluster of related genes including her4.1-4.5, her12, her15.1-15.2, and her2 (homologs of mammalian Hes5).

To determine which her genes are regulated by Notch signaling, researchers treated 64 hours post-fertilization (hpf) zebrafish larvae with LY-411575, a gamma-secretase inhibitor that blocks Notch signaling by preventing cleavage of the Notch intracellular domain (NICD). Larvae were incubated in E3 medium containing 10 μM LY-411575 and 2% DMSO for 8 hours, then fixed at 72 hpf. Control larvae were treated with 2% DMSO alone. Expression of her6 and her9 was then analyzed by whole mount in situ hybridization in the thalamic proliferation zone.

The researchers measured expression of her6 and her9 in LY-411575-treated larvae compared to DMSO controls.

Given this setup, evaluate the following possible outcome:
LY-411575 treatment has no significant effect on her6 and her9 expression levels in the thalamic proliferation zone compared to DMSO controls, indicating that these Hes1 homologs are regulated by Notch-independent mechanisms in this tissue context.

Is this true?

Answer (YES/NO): YES